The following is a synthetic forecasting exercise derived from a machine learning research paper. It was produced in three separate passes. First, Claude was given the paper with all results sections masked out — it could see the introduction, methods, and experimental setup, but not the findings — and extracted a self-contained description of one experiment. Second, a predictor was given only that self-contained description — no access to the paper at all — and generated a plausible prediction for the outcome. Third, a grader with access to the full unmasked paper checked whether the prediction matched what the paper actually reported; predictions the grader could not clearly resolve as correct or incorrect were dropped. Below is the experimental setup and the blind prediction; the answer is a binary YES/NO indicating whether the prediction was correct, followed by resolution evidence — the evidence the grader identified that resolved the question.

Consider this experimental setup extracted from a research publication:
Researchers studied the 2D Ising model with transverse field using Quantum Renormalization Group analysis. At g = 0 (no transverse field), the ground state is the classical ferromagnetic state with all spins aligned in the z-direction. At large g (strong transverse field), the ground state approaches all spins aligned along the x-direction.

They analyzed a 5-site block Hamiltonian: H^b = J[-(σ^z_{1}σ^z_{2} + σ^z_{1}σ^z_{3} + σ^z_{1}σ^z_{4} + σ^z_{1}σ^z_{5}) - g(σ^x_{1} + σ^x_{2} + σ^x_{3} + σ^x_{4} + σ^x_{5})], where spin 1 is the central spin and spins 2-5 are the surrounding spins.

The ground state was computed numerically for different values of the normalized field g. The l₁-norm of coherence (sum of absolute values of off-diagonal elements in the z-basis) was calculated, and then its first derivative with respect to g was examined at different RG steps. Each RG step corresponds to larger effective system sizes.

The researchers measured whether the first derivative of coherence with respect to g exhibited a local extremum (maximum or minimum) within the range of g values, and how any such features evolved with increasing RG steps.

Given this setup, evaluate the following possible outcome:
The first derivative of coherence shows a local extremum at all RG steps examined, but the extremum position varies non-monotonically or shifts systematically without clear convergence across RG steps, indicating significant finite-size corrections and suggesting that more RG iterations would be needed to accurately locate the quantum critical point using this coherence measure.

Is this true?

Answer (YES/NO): NO